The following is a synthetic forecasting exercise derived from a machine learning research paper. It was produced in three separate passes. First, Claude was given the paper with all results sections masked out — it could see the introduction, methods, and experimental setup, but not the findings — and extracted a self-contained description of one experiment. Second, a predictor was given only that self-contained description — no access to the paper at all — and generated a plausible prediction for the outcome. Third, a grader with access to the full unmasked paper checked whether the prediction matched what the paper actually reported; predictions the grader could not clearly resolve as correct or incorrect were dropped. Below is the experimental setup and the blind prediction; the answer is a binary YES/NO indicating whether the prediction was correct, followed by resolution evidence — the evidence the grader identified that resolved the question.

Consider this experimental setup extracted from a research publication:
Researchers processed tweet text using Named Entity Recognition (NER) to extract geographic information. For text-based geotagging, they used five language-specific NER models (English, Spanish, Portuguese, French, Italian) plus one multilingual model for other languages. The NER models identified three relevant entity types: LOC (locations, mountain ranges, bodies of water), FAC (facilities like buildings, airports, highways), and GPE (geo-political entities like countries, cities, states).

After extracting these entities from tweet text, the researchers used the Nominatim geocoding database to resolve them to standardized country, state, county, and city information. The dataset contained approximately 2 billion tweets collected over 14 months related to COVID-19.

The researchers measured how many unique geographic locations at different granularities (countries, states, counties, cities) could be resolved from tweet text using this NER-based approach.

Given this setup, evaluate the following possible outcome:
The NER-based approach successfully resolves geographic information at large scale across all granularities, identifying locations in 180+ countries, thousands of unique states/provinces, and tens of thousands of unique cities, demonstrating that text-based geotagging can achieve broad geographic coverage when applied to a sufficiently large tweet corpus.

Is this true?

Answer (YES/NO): YES